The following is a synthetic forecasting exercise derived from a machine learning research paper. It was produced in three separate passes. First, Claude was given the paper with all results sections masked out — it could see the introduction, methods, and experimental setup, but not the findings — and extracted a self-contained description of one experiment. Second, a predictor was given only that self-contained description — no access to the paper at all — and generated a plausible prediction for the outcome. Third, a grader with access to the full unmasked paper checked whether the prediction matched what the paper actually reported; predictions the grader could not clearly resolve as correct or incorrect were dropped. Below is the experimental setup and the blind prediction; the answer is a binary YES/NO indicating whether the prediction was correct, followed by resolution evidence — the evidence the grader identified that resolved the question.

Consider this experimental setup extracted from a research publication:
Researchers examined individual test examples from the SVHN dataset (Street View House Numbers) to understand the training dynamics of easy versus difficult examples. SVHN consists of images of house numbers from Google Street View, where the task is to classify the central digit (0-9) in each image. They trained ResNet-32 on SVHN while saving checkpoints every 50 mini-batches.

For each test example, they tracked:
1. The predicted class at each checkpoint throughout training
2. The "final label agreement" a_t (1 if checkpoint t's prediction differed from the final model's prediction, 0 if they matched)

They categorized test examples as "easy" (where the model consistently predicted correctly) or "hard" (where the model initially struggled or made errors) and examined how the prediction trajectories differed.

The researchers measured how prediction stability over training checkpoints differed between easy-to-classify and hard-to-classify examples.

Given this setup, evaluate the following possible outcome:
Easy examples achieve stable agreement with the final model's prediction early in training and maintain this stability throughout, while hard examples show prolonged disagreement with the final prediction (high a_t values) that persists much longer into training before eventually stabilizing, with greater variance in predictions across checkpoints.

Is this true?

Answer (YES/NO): NO